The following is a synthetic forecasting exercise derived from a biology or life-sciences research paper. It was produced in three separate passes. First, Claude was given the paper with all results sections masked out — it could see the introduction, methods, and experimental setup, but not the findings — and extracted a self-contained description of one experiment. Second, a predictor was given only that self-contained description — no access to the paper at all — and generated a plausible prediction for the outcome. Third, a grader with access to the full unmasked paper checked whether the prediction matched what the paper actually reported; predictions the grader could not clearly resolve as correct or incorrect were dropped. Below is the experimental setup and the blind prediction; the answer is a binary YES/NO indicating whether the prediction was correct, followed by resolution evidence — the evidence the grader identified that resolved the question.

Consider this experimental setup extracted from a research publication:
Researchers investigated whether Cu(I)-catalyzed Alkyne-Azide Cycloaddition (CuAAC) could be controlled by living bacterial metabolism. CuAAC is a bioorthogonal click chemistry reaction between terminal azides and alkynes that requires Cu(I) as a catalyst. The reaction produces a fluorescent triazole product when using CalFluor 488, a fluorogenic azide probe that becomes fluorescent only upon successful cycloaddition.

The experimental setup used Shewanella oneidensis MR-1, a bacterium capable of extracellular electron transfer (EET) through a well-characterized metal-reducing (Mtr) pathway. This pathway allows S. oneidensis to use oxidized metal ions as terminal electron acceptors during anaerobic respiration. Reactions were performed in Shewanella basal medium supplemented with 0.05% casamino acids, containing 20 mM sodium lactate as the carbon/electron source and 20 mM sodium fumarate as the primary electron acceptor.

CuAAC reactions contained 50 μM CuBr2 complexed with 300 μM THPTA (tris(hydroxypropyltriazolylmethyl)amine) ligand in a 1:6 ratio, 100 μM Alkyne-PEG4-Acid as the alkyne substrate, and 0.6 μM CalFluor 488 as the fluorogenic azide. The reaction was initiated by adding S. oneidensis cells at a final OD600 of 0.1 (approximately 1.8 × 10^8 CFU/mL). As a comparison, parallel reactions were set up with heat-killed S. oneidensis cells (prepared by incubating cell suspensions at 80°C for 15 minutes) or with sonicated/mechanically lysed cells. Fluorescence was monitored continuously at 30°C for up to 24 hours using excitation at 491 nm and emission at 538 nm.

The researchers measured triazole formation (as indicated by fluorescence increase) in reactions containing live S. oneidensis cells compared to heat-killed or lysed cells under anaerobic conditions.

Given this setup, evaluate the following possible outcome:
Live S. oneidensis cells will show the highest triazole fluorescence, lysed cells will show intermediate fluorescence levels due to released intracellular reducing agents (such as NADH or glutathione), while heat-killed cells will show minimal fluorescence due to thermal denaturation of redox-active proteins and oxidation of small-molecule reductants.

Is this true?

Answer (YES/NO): NO